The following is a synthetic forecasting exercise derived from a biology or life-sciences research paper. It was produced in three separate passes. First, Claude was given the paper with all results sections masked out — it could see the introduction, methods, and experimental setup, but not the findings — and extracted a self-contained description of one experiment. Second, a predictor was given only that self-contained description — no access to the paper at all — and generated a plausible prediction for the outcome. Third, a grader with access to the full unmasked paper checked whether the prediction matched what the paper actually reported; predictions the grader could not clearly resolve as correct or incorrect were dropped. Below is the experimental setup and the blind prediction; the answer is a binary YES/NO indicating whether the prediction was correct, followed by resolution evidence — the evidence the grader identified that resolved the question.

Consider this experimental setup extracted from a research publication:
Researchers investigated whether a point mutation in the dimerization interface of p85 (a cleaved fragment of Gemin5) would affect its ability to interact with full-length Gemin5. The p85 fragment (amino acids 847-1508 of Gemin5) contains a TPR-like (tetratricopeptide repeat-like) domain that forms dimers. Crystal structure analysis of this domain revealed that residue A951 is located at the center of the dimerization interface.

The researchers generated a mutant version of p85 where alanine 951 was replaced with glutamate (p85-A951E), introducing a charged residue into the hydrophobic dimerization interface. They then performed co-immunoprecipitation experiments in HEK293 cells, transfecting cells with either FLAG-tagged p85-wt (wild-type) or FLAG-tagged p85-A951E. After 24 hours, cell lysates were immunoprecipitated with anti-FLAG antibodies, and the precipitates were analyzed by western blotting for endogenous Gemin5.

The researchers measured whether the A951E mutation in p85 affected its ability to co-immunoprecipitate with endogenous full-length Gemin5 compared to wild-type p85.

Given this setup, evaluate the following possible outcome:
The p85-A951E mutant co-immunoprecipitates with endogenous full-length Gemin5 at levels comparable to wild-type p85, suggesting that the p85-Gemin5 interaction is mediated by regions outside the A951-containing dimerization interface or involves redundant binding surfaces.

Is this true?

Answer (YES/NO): NO